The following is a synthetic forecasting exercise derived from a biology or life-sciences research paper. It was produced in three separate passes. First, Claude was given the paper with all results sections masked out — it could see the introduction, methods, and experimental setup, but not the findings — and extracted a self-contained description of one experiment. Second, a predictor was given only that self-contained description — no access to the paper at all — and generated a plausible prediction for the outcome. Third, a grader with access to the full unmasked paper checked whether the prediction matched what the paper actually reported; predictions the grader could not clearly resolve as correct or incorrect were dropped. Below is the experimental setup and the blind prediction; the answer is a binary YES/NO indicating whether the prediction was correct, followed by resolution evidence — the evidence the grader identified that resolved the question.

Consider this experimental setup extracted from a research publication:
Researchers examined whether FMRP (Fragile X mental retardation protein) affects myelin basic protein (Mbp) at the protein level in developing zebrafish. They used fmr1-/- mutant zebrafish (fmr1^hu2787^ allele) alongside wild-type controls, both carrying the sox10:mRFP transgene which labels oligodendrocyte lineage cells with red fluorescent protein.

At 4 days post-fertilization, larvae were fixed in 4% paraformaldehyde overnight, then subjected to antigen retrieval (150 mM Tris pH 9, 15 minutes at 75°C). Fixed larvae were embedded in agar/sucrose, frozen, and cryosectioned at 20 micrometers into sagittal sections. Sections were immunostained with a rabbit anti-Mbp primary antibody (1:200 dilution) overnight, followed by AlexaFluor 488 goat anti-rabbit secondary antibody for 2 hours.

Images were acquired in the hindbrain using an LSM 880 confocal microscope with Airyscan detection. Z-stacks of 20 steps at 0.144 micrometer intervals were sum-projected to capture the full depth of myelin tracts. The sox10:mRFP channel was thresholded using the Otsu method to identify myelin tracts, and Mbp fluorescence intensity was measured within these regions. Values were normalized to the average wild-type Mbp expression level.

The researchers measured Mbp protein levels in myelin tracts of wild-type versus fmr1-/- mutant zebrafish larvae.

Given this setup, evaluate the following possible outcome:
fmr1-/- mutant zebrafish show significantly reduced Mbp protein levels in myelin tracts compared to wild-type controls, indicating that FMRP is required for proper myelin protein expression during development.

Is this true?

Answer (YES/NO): YES